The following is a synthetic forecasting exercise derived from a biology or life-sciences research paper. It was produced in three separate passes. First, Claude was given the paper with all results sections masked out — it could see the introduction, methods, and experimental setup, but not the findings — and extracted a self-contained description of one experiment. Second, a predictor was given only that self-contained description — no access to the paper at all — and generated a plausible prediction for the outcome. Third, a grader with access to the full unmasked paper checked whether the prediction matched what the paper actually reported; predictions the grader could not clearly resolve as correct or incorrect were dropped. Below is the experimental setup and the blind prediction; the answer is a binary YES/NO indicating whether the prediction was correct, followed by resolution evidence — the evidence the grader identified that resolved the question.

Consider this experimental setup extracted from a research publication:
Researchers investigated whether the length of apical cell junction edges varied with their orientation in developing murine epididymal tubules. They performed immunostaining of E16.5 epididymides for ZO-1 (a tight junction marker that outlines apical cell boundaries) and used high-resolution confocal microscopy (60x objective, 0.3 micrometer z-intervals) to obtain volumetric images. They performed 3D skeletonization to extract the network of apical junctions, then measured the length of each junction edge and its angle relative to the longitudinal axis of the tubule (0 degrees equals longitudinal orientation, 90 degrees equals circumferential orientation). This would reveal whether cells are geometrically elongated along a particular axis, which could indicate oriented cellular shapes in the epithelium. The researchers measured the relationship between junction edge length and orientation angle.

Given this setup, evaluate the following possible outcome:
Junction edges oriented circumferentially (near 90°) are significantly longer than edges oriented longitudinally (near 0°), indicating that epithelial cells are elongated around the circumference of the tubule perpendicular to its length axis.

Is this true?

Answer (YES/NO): NO